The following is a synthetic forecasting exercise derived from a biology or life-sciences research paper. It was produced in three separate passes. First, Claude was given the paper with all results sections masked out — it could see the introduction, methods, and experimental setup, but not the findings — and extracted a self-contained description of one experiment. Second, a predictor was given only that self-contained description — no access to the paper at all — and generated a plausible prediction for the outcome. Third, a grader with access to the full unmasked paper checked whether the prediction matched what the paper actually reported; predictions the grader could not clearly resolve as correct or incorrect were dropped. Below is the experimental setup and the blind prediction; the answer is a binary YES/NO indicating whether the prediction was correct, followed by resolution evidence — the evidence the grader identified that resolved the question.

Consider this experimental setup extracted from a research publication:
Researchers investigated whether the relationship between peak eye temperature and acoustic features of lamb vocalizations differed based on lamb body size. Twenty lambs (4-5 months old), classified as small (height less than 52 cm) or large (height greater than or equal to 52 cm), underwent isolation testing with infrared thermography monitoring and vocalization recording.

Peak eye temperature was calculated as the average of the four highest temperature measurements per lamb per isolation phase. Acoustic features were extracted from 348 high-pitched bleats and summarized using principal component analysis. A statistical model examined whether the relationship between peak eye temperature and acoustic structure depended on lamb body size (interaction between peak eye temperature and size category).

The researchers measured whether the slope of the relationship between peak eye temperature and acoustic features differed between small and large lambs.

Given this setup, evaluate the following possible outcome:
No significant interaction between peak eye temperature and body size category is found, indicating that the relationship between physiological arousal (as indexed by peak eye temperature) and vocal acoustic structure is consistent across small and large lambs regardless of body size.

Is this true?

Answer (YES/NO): NO